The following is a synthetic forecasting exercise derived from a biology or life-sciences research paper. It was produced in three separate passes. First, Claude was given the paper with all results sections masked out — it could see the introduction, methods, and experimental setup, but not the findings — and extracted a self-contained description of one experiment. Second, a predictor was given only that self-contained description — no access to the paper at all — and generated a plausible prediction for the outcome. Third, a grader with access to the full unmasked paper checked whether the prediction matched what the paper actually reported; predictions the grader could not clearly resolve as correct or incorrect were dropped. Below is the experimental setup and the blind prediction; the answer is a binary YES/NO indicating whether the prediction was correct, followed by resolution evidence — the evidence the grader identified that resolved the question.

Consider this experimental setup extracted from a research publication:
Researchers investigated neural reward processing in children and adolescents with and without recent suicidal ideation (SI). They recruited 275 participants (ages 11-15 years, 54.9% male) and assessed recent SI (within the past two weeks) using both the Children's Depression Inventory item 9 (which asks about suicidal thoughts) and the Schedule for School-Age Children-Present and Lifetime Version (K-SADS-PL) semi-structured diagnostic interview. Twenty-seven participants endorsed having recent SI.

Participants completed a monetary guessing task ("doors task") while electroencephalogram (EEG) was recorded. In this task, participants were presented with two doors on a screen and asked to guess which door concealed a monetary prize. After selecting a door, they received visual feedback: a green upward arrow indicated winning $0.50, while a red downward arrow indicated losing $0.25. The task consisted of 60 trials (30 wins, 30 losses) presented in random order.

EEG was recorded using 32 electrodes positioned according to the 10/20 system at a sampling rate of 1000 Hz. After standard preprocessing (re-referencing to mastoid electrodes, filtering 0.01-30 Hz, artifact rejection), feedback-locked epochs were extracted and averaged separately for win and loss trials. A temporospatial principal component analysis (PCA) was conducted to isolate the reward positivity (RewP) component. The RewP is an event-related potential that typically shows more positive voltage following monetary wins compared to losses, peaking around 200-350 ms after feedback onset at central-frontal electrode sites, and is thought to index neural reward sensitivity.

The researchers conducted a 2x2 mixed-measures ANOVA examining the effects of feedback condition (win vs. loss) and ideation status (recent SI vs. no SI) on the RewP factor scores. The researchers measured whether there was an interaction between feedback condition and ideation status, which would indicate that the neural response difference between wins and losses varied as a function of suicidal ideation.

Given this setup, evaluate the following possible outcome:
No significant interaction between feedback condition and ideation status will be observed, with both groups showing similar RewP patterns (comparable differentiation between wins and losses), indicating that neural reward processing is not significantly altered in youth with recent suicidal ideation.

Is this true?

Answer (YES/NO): YES